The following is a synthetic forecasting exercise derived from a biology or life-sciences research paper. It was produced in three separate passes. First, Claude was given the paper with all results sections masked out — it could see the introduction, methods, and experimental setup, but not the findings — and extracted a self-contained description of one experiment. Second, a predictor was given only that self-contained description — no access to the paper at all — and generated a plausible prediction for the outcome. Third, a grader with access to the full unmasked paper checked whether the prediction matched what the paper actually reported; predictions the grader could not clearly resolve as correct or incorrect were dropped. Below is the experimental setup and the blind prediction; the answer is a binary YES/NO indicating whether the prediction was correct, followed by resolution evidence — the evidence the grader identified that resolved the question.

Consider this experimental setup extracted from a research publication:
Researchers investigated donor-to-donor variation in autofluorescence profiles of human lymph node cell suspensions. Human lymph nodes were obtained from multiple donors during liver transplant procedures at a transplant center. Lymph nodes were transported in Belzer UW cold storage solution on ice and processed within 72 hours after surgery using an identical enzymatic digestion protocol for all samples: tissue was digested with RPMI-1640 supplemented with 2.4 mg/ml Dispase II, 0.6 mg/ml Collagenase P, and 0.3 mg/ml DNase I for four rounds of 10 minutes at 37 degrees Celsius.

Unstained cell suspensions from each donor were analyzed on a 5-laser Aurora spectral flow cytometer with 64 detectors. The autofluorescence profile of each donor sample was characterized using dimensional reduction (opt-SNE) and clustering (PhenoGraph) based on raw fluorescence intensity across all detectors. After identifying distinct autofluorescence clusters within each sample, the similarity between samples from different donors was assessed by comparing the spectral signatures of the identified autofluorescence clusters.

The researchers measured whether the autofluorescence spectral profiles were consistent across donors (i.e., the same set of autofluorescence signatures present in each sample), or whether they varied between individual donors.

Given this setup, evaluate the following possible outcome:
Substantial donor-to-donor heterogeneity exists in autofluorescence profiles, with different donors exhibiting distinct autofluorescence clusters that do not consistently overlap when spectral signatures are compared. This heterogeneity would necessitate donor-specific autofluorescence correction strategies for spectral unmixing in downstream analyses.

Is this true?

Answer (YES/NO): YES